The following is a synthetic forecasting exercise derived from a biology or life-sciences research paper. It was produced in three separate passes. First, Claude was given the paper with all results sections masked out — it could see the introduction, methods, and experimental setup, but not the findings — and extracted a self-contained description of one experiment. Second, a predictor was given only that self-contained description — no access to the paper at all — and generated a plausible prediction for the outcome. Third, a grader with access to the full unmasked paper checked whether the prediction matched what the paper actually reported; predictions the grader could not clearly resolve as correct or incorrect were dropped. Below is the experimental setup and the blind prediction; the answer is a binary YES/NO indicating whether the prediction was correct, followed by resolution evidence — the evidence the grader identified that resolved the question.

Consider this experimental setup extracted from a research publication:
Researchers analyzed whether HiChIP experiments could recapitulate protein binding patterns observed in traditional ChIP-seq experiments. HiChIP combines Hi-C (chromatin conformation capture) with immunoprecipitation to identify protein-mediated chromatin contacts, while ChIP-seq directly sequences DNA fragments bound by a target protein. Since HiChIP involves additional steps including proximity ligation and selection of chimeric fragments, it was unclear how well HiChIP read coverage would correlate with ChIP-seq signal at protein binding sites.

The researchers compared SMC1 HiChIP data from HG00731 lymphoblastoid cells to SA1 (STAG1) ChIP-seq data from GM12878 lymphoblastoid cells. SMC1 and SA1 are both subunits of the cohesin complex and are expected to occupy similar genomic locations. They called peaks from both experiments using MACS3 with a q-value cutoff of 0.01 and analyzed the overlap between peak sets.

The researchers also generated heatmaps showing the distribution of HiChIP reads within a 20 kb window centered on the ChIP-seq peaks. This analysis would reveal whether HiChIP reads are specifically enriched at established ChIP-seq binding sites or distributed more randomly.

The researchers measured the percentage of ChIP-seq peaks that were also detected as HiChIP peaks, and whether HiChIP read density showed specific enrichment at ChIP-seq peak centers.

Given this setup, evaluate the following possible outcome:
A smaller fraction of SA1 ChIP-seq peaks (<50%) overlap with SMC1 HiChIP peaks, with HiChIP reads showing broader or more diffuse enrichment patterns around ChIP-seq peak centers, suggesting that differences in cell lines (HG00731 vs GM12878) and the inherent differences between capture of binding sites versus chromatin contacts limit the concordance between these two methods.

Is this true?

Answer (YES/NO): NO